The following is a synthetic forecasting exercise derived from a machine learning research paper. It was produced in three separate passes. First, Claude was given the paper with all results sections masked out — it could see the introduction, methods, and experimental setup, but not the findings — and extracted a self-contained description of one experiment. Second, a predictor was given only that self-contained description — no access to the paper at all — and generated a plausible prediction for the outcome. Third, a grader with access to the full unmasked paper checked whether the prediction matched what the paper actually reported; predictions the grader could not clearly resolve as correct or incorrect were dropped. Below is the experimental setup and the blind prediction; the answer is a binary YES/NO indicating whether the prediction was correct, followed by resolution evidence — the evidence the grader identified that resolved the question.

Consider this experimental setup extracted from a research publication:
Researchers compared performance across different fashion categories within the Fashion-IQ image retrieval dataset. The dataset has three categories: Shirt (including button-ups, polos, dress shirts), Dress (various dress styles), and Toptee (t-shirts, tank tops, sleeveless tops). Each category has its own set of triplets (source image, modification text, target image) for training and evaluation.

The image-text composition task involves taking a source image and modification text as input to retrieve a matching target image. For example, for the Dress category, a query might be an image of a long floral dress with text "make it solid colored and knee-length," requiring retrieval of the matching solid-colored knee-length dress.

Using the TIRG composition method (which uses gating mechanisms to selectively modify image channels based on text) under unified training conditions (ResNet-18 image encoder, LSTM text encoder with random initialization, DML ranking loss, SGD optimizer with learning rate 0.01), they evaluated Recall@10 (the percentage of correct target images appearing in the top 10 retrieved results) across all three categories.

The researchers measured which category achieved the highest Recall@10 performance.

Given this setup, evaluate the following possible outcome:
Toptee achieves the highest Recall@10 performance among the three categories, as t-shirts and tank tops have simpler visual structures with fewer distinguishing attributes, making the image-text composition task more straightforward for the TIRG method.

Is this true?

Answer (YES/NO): YES